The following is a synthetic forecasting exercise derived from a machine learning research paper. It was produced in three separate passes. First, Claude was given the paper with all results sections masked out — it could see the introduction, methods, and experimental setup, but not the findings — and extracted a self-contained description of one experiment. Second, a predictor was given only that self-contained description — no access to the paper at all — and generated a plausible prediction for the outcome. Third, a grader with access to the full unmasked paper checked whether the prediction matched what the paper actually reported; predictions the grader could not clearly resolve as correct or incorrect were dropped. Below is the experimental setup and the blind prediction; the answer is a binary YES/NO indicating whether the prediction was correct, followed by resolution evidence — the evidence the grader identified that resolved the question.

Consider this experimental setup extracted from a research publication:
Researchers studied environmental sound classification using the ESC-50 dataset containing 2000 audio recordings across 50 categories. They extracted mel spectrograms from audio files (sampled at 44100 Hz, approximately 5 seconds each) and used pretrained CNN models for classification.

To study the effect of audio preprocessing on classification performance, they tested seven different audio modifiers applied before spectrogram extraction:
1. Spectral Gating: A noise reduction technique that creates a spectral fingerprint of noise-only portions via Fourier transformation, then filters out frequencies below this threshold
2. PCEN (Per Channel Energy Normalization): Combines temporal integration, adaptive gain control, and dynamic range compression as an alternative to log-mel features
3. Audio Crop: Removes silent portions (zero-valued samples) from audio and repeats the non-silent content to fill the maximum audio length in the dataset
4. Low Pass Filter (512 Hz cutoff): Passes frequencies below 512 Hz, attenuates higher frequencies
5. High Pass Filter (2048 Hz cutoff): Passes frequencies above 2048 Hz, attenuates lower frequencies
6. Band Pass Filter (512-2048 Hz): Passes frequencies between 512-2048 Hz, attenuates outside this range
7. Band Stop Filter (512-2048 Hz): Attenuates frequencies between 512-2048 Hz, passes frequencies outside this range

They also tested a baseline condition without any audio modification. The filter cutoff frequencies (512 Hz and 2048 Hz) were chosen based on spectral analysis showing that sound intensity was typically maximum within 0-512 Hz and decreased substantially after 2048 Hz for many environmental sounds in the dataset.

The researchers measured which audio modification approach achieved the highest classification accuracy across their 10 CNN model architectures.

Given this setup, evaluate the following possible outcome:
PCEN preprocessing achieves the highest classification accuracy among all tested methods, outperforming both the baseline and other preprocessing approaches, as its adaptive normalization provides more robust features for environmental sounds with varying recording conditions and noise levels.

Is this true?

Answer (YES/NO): NO